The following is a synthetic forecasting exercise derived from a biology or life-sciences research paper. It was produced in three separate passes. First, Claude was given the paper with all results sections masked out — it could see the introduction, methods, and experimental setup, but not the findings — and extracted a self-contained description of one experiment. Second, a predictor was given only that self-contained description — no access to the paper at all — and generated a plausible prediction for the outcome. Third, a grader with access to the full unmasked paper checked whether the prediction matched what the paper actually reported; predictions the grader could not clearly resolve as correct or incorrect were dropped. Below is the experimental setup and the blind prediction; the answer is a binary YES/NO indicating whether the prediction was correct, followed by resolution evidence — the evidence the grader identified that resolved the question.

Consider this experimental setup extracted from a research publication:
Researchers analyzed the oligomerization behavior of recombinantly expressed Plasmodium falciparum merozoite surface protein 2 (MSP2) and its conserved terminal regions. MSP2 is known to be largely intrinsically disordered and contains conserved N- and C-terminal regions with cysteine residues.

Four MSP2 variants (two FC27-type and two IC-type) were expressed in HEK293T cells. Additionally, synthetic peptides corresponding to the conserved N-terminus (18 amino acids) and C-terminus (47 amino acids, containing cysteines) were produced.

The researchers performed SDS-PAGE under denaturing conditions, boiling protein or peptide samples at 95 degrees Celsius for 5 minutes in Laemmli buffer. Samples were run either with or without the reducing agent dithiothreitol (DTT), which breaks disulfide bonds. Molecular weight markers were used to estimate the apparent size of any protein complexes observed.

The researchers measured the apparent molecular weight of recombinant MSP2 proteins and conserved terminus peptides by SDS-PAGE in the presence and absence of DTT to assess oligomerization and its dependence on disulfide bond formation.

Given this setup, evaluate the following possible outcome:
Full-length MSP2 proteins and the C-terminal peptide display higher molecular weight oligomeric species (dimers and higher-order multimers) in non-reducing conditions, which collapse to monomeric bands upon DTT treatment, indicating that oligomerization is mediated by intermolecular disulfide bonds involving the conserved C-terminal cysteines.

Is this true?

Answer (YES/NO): NO